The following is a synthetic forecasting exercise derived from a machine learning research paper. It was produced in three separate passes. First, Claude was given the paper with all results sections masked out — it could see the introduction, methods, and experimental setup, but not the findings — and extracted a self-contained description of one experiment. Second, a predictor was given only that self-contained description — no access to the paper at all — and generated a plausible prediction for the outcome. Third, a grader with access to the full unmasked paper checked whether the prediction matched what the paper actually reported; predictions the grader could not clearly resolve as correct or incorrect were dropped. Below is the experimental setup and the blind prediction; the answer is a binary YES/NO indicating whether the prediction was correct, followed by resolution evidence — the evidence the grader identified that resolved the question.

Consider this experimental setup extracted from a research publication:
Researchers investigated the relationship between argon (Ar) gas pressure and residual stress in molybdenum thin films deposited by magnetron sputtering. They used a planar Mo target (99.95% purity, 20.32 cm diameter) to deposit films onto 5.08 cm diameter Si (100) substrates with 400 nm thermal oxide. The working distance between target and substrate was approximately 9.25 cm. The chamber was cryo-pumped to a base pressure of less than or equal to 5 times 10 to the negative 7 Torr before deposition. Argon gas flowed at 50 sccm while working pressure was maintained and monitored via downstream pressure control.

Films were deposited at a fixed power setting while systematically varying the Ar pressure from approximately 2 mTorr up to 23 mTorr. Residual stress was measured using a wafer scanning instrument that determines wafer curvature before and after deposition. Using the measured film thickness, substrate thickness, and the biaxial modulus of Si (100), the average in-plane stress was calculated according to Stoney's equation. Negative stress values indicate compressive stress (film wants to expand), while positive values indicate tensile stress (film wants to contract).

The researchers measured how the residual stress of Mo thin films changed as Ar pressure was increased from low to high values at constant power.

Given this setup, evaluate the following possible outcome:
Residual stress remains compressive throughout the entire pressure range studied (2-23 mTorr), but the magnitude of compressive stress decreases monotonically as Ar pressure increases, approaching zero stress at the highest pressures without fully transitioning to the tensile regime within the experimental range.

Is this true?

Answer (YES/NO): NO